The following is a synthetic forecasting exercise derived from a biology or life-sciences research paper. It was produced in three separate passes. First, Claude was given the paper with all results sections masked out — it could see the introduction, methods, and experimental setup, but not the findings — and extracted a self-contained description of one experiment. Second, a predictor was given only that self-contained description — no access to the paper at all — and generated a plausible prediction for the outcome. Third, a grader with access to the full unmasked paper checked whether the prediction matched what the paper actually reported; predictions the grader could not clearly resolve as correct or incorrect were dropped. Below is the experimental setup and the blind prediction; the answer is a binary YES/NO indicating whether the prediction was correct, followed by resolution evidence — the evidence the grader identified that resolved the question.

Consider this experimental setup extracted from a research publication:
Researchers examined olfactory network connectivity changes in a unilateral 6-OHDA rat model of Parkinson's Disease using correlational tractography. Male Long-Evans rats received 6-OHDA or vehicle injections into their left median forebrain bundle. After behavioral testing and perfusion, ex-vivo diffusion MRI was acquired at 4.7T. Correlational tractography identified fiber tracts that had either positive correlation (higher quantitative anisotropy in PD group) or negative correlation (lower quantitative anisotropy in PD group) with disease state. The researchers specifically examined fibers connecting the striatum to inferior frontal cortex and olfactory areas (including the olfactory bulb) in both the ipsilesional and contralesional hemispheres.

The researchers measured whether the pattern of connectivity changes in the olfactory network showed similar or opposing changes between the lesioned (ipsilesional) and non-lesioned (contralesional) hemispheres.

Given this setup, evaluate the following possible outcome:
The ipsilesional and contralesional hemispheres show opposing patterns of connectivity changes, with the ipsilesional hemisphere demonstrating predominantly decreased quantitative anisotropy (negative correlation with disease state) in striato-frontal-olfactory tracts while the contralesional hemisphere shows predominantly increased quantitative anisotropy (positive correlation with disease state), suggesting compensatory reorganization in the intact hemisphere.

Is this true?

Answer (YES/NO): NO